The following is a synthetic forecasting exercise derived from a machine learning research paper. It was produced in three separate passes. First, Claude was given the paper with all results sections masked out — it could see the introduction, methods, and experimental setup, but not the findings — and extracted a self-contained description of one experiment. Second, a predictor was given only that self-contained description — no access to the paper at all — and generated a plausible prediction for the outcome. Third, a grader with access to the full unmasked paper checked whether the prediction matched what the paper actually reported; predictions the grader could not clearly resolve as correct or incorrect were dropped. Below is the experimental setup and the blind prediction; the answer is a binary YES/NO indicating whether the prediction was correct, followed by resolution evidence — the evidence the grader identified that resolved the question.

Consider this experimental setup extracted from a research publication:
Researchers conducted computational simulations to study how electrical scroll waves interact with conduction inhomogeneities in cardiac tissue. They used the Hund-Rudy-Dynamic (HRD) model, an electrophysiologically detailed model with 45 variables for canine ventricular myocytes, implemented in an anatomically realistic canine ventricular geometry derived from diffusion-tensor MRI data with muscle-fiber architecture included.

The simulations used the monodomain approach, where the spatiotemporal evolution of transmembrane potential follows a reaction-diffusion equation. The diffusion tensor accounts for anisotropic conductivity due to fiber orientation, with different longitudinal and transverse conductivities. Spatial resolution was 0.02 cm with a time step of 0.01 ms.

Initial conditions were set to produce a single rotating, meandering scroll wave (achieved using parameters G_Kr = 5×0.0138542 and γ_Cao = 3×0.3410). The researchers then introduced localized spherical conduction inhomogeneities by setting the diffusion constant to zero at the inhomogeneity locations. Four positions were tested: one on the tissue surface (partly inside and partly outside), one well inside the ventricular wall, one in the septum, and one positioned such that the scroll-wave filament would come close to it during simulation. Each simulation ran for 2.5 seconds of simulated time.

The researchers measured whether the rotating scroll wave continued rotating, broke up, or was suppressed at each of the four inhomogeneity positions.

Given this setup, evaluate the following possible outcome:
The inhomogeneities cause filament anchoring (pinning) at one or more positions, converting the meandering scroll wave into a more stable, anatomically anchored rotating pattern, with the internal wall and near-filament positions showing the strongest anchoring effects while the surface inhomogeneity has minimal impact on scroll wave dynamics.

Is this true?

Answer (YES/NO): NO